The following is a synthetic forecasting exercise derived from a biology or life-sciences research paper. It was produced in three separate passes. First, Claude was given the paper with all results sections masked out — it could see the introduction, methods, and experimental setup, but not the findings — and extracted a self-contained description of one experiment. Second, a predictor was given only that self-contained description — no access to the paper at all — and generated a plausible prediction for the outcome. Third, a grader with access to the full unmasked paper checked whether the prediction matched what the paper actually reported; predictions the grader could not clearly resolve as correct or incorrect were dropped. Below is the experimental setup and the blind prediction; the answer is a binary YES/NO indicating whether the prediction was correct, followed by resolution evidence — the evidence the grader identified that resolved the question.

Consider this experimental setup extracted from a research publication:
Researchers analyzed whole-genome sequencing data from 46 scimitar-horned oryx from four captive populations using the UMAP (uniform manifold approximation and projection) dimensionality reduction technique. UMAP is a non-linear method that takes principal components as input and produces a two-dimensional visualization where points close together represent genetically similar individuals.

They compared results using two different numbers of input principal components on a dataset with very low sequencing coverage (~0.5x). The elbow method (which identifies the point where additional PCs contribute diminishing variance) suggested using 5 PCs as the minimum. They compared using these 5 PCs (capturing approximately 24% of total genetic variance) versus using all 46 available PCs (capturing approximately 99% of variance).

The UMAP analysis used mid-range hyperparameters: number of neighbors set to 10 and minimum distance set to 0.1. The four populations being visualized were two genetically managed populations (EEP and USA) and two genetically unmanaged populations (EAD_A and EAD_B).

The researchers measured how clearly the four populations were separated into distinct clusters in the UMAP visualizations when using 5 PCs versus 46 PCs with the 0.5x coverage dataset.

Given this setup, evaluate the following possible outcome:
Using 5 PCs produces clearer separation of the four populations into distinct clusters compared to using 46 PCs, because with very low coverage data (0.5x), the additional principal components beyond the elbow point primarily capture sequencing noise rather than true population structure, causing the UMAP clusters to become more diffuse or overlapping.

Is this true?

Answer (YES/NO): YES